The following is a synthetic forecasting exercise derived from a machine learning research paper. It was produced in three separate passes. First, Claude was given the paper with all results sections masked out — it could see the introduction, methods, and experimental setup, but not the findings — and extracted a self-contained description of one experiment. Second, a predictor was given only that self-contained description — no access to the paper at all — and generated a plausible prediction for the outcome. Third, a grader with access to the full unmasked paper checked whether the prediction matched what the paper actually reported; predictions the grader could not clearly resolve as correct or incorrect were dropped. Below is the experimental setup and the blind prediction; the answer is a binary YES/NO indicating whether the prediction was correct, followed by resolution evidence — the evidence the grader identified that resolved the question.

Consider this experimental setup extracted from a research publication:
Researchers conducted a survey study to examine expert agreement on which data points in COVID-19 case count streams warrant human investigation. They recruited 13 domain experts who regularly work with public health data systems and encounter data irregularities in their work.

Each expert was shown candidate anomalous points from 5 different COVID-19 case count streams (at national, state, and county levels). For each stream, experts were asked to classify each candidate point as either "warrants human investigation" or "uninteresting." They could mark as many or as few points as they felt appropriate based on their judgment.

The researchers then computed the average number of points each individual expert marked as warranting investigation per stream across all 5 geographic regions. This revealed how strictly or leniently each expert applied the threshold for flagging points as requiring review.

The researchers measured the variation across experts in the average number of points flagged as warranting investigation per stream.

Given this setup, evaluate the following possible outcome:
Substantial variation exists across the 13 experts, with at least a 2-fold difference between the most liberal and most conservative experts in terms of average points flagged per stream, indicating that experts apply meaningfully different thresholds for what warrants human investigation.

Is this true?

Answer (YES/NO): YES